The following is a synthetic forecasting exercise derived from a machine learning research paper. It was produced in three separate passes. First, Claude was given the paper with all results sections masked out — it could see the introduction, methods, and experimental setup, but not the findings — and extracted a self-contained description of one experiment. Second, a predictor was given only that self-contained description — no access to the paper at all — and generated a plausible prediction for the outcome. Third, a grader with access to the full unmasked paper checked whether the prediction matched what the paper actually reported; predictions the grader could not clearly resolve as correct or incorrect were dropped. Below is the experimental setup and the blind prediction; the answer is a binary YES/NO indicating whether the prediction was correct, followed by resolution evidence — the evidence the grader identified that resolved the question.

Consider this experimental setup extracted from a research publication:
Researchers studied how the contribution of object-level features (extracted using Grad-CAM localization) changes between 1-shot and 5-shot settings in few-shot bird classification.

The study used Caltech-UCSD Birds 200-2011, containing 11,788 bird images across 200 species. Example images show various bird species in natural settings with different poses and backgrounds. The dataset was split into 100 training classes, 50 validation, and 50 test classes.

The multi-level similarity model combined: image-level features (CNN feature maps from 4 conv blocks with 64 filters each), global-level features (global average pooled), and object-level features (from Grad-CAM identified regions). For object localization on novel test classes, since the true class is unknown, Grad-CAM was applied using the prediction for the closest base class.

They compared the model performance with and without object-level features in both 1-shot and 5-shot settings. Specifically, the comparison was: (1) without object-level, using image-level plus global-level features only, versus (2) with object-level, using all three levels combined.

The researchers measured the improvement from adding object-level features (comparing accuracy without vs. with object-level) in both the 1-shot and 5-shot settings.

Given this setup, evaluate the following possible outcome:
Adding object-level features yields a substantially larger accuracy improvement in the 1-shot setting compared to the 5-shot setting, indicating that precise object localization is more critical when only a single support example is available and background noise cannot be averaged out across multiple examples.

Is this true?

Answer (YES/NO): YES